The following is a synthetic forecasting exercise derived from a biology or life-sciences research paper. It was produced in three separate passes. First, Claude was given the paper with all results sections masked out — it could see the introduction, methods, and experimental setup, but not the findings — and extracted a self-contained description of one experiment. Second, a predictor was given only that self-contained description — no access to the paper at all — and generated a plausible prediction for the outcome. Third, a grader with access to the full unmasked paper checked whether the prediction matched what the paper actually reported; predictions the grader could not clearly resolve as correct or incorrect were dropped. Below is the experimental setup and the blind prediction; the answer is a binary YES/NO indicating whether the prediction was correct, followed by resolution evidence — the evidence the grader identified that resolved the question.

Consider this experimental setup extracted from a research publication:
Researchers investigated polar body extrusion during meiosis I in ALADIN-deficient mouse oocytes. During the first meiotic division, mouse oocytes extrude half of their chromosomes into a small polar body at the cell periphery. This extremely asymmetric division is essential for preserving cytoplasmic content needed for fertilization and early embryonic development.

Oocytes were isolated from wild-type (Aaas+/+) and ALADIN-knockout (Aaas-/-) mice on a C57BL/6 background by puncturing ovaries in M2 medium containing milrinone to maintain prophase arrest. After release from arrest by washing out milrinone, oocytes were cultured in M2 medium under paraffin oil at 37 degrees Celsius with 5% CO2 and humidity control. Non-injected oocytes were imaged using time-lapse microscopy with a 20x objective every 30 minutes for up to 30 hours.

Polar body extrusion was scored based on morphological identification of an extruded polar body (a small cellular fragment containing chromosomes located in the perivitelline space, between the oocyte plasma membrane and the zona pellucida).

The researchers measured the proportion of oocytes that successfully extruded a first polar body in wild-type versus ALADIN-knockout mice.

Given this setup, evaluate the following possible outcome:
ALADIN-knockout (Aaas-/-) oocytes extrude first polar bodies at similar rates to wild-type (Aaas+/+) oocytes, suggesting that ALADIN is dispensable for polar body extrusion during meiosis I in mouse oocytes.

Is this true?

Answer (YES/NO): NO